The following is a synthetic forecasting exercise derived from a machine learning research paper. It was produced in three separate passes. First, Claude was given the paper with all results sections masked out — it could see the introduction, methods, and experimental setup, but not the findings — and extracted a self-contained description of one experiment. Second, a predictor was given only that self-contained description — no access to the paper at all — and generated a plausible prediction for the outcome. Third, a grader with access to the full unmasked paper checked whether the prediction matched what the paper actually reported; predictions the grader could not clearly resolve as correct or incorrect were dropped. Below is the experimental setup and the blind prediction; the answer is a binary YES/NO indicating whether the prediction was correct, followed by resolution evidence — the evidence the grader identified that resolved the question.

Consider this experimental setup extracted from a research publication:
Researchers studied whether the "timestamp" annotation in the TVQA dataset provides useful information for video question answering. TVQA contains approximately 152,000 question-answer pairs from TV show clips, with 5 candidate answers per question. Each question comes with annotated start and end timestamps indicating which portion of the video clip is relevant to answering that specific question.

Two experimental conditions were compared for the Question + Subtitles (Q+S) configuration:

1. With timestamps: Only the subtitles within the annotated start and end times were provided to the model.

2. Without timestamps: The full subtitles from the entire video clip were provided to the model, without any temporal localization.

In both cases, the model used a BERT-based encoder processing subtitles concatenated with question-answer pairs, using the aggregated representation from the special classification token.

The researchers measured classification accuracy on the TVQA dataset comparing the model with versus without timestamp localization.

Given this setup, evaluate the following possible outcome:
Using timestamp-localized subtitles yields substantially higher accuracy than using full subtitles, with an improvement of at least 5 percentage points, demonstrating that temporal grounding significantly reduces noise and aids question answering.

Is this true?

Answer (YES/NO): NO